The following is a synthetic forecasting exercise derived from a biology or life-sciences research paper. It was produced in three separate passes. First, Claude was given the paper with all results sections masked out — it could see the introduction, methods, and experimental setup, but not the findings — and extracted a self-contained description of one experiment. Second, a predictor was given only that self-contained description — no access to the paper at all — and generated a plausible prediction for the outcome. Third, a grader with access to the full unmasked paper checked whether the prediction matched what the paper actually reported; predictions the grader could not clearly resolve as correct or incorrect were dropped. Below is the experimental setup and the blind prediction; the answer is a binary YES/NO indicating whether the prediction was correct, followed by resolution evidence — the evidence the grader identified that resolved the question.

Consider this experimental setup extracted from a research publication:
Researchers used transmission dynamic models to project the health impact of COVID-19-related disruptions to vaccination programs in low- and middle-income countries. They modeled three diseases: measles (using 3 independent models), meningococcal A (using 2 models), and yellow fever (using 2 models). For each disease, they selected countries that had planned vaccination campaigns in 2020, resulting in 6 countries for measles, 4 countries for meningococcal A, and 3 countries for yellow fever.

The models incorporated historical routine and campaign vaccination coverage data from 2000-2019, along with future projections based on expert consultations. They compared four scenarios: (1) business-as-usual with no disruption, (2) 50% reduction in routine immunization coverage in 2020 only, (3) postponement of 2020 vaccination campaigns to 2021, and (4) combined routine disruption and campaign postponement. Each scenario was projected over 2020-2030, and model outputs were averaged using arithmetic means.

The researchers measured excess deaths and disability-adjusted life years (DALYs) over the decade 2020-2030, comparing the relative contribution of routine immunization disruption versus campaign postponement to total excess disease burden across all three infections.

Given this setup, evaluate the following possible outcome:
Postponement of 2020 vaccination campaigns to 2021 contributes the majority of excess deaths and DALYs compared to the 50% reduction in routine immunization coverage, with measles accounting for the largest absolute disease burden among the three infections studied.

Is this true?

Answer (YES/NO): NO